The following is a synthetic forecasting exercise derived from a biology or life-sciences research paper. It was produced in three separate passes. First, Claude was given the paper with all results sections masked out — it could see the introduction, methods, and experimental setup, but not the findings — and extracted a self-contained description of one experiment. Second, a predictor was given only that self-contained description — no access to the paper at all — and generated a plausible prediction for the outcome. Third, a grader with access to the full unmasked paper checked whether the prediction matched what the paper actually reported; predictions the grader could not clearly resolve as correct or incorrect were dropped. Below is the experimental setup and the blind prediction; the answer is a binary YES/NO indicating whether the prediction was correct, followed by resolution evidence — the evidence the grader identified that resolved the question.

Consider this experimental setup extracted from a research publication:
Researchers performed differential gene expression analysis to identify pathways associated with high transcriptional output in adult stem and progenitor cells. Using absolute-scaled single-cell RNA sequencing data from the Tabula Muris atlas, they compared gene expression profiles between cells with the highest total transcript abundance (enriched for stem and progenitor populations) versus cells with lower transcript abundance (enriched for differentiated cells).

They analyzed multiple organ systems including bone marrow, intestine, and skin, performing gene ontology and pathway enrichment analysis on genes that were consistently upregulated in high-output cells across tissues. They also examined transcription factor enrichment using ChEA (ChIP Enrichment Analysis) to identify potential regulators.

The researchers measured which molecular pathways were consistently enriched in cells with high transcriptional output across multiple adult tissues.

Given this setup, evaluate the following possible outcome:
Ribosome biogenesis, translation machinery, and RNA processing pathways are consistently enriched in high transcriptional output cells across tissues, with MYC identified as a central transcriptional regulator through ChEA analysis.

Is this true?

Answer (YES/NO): YES